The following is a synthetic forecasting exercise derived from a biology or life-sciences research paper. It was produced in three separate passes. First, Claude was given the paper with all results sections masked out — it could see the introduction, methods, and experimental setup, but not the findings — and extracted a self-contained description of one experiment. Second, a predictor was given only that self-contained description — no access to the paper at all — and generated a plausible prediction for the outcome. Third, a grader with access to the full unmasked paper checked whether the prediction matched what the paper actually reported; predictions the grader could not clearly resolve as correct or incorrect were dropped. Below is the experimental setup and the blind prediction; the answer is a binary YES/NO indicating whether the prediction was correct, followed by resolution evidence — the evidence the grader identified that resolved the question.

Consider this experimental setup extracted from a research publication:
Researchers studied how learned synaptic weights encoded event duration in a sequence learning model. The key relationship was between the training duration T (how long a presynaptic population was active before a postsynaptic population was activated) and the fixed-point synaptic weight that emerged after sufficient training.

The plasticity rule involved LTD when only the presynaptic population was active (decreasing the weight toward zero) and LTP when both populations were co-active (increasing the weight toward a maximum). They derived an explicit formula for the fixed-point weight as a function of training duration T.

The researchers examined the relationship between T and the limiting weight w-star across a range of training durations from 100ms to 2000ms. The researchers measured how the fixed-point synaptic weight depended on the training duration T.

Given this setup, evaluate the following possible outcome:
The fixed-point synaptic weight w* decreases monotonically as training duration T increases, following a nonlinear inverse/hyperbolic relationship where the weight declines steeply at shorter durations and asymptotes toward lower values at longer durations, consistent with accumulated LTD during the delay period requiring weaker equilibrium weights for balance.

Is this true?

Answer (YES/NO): YES